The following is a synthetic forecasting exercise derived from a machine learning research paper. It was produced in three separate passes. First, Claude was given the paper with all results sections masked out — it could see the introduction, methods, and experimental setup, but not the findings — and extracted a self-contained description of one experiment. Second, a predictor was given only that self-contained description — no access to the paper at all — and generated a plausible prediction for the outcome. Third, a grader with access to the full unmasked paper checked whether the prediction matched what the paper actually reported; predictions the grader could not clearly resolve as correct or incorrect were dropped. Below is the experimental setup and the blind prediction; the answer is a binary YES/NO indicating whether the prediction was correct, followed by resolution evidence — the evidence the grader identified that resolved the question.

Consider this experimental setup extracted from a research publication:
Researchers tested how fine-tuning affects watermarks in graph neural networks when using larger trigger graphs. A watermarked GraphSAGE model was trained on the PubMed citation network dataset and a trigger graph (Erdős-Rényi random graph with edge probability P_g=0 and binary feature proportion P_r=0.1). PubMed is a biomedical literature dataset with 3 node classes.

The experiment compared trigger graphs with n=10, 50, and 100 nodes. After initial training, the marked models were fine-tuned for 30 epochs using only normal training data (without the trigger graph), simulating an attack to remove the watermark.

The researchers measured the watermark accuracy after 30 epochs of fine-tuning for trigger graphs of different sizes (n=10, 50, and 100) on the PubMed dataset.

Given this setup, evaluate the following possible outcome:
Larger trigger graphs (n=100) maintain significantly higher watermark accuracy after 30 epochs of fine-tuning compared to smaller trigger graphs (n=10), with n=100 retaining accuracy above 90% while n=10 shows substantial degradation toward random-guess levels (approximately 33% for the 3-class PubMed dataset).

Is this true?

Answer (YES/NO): NO